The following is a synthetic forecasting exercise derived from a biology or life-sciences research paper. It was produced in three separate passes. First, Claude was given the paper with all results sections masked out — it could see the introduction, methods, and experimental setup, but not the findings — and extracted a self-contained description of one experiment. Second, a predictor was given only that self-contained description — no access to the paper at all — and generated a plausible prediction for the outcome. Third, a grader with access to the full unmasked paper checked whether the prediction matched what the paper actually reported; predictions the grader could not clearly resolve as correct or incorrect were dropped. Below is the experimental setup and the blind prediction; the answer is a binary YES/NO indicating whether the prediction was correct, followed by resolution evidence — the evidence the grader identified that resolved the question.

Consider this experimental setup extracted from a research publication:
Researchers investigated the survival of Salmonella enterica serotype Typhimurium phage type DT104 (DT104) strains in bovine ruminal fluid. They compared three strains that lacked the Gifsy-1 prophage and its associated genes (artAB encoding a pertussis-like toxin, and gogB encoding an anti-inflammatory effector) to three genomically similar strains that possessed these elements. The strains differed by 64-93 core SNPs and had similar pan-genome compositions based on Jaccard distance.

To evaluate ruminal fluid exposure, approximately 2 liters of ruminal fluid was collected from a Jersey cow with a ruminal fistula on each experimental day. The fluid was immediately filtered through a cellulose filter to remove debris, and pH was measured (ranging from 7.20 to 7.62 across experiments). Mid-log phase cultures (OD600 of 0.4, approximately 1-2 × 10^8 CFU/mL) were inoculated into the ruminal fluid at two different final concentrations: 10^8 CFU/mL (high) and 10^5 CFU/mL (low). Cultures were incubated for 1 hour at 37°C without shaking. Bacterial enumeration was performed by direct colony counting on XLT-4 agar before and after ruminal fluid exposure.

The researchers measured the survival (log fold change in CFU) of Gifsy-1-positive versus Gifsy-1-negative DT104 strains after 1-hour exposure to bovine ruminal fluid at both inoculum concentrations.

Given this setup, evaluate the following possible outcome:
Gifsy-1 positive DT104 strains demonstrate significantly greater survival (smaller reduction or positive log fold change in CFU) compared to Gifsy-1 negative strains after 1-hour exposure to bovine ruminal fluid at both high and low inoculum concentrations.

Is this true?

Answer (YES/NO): NO